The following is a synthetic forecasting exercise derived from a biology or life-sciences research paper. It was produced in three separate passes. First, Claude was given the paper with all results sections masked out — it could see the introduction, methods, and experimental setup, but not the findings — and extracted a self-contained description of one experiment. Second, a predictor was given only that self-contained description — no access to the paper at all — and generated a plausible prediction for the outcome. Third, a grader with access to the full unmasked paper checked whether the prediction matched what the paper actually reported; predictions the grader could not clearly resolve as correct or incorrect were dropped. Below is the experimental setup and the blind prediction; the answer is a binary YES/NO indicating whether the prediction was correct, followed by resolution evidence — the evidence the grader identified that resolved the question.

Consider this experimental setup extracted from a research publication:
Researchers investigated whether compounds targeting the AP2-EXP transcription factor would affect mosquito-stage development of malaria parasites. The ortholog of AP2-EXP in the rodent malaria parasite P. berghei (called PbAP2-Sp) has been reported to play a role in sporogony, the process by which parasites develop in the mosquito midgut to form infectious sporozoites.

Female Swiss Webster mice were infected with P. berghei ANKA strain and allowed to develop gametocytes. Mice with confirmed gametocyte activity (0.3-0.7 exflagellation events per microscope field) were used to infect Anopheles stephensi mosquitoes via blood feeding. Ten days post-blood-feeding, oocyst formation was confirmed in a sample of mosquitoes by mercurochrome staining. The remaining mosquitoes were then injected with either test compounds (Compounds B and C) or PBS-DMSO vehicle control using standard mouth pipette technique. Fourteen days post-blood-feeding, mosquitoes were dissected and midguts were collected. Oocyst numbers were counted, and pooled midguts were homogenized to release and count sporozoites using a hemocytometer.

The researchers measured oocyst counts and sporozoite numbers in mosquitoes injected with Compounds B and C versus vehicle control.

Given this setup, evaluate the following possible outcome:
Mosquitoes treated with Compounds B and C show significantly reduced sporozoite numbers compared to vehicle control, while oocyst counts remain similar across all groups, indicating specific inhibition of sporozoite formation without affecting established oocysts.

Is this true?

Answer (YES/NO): NO